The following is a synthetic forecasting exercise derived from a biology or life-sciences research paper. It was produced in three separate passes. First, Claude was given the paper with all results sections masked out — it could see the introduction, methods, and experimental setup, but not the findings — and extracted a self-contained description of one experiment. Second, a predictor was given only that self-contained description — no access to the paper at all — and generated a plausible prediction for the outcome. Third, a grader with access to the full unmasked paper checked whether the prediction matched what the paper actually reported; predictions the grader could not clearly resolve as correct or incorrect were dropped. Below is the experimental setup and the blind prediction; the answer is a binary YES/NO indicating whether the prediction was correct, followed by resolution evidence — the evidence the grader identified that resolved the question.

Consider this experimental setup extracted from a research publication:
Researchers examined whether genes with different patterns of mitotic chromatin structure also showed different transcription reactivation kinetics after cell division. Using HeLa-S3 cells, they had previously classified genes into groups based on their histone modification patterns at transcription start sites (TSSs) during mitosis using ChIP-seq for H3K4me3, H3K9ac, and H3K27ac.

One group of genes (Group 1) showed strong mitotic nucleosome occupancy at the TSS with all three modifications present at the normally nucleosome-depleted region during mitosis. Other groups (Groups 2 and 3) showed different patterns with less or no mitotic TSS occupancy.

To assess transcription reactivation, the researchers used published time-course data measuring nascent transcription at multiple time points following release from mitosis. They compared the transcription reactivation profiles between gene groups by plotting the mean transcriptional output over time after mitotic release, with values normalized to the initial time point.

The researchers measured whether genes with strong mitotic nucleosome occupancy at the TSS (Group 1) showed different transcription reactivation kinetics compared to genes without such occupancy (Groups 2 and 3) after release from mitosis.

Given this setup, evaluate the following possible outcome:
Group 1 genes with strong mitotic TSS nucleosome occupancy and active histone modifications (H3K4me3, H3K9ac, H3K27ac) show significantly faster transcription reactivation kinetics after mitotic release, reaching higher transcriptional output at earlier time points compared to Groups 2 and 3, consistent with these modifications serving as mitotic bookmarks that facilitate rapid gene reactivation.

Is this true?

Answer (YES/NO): NO